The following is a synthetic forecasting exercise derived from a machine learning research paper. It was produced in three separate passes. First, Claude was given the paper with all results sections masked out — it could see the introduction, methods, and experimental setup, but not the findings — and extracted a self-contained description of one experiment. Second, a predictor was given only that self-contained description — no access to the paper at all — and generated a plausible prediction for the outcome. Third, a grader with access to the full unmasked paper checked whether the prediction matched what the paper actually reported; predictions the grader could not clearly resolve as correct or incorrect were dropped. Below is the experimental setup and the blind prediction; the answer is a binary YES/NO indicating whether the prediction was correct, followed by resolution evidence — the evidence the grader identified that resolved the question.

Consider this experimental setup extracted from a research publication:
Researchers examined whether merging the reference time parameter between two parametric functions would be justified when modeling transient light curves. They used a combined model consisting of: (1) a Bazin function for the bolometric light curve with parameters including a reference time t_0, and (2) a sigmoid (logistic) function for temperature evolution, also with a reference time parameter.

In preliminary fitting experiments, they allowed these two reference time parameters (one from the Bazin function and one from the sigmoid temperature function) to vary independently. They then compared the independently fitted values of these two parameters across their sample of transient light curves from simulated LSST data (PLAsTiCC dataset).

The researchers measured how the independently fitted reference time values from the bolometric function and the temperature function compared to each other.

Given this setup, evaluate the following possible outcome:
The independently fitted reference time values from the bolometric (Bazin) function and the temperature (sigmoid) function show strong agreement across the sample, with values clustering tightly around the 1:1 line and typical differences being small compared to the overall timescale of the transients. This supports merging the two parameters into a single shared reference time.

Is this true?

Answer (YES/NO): YES